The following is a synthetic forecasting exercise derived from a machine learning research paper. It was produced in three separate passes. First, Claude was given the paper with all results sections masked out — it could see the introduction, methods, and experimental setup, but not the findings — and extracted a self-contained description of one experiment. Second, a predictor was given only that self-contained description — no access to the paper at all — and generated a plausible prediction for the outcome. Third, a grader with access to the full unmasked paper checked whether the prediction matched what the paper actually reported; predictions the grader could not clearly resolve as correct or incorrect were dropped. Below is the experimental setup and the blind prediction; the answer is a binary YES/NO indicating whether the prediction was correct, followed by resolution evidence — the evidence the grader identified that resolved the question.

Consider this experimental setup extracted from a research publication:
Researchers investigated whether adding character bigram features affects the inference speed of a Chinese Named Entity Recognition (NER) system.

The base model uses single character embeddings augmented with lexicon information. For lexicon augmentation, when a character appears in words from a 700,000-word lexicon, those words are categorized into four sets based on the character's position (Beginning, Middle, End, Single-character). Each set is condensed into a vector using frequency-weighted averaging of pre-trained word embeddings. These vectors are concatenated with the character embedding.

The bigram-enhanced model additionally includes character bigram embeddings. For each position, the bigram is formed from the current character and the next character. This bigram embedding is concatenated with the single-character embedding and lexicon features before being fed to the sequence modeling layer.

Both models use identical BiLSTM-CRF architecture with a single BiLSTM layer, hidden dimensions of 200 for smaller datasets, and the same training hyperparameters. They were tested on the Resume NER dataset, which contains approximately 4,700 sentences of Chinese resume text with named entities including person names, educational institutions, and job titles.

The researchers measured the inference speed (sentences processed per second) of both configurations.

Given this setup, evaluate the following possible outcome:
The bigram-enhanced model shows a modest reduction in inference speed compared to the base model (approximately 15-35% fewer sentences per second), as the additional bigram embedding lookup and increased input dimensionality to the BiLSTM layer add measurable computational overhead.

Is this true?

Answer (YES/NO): NO